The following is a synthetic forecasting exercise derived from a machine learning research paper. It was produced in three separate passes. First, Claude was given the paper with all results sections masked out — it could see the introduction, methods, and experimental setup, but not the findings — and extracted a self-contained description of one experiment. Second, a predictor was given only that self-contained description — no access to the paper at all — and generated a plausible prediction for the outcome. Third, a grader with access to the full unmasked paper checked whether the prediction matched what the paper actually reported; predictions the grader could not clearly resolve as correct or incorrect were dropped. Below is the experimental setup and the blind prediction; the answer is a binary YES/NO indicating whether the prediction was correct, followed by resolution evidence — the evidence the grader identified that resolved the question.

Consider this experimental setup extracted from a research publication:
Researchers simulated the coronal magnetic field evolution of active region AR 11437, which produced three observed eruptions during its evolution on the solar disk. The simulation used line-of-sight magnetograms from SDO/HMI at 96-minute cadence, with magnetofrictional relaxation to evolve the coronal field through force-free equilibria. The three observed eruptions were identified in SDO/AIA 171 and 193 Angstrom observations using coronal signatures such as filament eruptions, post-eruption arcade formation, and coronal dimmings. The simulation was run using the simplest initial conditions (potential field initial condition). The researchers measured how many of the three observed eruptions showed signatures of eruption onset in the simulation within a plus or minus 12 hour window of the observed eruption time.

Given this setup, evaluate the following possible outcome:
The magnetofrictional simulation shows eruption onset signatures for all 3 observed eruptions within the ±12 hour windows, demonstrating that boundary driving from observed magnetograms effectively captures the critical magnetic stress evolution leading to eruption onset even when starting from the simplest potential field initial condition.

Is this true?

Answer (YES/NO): NO